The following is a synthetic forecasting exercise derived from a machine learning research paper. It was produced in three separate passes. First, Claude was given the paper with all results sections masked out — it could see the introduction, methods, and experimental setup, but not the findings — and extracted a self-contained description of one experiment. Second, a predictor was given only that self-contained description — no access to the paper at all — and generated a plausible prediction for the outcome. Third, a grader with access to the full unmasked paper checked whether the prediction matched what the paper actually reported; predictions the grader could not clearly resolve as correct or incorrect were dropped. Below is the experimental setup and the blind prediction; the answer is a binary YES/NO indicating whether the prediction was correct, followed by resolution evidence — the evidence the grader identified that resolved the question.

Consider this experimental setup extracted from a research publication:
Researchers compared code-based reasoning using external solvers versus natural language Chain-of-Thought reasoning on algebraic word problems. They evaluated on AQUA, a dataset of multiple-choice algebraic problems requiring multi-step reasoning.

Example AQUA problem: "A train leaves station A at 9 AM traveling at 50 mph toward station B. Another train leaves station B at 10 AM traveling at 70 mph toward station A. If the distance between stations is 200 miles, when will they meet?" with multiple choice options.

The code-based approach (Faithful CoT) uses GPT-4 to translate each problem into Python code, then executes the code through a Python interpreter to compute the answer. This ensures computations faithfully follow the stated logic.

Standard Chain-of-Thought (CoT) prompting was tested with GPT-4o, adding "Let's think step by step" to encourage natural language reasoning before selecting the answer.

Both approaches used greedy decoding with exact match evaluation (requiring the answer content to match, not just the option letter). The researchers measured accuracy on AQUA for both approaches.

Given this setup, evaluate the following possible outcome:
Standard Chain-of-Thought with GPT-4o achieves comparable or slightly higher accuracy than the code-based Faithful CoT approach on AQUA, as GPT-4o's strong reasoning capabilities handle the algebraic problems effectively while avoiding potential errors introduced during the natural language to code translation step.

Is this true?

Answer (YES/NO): NO